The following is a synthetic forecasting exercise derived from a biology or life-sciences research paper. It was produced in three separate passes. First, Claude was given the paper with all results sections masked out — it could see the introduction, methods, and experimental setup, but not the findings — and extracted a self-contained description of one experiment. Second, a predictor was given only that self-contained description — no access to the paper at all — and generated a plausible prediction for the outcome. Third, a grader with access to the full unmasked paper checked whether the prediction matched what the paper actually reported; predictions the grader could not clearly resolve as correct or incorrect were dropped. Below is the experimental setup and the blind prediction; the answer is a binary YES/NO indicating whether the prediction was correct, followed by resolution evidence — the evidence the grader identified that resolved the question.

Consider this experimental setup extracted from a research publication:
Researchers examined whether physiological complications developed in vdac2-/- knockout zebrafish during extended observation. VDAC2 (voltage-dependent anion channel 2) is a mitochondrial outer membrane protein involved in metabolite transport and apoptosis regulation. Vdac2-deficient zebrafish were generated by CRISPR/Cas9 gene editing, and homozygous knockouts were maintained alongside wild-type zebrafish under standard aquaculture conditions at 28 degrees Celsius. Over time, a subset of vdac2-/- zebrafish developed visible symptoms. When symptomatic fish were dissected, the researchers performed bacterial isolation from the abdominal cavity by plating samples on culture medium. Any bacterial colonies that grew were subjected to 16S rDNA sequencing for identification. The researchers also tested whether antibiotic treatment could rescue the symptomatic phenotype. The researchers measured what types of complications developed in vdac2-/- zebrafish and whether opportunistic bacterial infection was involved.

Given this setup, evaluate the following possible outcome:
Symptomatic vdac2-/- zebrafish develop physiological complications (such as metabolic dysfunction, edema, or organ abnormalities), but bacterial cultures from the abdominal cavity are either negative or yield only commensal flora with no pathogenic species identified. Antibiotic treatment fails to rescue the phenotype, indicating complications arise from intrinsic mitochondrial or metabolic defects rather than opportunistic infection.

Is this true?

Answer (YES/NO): NO